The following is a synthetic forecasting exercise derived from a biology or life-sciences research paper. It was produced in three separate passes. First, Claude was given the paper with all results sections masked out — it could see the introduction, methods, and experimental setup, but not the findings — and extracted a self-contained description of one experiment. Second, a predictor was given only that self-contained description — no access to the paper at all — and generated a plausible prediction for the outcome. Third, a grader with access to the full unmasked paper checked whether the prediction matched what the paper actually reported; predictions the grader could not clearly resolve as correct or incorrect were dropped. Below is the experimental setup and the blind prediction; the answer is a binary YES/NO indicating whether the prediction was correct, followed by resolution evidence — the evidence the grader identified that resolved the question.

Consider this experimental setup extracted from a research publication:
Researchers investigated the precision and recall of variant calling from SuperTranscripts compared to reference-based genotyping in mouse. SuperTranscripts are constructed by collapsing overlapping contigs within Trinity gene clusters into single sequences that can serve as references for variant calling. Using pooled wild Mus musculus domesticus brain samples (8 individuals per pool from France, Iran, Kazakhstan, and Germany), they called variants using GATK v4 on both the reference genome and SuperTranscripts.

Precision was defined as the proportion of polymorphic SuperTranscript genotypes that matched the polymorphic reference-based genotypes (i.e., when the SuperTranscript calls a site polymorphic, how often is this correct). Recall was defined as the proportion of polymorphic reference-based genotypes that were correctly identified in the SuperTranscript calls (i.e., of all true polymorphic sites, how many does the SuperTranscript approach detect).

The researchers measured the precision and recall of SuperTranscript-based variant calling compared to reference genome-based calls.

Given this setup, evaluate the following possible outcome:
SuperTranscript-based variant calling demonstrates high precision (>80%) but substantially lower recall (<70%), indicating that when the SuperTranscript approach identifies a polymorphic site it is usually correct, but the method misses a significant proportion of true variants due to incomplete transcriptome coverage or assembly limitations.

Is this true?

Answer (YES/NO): NO